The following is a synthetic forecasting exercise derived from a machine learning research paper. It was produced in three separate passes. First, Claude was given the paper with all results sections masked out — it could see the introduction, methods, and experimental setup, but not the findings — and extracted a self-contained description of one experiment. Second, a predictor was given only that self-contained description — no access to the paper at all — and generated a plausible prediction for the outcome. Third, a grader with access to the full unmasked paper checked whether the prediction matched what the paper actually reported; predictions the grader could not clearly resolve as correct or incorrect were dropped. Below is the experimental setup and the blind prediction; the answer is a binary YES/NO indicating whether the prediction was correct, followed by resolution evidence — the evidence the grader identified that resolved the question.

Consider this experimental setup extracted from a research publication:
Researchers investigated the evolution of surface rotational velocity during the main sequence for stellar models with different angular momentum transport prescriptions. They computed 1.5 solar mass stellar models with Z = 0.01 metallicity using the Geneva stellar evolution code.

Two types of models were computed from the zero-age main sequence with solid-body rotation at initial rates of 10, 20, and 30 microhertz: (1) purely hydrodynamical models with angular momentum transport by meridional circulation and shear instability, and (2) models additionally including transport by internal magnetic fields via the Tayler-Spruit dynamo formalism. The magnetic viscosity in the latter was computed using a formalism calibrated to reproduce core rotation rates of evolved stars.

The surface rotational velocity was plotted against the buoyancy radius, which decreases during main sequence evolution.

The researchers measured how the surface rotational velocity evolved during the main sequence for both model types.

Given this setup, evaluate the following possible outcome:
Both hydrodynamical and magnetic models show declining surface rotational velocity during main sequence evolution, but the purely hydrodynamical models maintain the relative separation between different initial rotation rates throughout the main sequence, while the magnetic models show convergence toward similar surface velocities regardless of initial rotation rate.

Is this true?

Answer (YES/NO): NO